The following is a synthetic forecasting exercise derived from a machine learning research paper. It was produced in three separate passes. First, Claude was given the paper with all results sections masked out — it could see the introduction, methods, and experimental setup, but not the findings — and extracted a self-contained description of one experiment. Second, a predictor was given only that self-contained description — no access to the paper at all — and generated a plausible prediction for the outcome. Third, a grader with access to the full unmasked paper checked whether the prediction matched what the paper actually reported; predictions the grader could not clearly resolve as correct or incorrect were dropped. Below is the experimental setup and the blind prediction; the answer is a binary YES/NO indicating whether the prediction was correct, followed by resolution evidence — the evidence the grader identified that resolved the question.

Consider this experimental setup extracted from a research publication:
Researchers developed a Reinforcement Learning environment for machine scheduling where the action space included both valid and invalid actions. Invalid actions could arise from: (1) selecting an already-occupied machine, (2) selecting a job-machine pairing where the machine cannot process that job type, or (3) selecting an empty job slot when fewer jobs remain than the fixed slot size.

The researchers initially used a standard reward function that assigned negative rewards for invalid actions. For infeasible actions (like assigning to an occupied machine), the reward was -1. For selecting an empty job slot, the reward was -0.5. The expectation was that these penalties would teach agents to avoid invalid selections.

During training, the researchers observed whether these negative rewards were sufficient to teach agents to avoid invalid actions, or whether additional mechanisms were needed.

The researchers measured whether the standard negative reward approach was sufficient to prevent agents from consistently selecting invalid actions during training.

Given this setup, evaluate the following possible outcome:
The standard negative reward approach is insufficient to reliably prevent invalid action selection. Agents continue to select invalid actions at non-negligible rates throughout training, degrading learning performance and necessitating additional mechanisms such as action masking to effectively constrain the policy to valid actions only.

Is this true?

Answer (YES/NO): YES